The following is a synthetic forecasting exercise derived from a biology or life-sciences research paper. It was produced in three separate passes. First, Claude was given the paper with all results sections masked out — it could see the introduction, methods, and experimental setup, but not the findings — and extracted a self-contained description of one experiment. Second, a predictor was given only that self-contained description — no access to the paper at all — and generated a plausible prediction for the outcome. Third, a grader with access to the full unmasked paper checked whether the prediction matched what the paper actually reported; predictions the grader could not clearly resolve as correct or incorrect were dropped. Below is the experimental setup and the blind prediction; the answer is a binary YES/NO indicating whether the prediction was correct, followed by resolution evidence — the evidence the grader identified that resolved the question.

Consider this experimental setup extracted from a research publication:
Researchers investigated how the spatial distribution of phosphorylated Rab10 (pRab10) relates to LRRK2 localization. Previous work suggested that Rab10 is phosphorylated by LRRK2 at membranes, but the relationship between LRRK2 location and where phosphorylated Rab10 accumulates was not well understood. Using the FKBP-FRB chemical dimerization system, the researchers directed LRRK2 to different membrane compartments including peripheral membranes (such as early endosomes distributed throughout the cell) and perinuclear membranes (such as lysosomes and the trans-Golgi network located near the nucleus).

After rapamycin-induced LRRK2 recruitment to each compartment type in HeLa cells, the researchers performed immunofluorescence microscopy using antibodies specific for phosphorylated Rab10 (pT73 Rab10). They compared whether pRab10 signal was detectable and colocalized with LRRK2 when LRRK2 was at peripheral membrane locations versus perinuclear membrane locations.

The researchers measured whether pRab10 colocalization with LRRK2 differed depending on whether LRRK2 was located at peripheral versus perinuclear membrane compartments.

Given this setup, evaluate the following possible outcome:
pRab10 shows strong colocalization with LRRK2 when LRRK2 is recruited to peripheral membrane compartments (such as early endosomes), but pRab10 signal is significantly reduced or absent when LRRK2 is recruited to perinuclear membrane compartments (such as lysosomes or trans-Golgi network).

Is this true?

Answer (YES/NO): NO